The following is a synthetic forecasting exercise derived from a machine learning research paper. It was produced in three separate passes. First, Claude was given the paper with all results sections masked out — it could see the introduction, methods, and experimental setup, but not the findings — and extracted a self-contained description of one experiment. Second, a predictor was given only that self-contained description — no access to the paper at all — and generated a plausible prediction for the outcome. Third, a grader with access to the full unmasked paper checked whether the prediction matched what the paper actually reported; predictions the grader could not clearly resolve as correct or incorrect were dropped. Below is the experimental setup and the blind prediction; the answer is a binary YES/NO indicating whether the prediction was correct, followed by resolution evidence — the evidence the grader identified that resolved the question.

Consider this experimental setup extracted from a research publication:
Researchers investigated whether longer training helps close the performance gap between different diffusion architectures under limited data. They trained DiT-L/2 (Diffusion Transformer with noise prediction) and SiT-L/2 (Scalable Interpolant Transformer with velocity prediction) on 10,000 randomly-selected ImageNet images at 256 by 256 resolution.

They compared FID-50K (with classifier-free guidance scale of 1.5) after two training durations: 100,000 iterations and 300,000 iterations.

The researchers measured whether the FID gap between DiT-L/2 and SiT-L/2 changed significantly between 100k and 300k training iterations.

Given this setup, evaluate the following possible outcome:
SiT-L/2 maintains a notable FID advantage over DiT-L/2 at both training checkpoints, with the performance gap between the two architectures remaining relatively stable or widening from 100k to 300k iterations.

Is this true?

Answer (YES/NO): NO